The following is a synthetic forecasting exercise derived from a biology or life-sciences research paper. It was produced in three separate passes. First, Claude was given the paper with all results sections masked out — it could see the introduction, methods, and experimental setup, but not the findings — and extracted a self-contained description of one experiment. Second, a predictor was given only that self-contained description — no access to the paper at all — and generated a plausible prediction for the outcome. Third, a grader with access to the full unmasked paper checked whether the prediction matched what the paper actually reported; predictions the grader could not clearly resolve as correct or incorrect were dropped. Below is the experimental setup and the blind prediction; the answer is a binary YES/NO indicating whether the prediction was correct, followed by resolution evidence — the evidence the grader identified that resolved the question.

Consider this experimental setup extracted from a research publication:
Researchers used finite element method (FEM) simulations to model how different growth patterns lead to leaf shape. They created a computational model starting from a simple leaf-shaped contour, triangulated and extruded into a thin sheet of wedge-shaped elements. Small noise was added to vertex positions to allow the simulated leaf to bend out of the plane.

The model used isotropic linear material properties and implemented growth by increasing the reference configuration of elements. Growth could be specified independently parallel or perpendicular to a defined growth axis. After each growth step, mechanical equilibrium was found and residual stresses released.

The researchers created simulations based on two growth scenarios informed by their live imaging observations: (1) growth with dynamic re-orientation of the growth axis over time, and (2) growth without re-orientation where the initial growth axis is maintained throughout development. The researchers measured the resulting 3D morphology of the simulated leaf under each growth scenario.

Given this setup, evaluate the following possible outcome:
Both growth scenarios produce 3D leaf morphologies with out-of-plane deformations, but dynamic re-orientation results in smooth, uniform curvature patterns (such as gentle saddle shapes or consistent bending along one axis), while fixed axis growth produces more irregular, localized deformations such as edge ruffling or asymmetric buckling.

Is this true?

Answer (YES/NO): NO